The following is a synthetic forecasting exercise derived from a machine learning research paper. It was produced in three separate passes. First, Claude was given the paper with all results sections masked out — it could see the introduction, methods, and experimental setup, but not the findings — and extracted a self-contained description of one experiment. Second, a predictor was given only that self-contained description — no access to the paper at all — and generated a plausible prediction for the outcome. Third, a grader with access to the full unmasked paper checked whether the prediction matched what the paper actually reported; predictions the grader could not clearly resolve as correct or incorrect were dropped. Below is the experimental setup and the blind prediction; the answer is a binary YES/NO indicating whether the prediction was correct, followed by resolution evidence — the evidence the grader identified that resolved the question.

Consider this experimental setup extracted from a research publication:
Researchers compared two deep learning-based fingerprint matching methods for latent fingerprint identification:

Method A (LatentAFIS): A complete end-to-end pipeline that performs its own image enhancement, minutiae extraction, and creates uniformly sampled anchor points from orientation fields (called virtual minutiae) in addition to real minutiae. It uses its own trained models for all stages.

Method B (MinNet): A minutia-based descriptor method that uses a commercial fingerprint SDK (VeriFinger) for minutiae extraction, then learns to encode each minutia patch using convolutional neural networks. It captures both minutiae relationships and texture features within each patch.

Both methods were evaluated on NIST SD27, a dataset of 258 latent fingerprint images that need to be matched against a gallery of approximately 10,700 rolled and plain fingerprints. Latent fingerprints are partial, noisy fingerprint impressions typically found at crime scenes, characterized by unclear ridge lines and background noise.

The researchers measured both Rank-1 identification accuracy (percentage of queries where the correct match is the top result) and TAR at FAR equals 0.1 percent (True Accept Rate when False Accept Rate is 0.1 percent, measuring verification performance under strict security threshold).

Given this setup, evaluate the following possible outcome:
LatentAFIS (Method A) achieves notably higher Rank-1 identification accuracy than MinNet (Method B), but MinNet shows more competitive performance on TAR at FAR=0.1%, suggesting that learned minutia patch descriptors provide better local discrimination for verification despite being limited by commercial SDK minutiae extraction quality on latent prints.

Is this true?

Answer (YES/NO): YES